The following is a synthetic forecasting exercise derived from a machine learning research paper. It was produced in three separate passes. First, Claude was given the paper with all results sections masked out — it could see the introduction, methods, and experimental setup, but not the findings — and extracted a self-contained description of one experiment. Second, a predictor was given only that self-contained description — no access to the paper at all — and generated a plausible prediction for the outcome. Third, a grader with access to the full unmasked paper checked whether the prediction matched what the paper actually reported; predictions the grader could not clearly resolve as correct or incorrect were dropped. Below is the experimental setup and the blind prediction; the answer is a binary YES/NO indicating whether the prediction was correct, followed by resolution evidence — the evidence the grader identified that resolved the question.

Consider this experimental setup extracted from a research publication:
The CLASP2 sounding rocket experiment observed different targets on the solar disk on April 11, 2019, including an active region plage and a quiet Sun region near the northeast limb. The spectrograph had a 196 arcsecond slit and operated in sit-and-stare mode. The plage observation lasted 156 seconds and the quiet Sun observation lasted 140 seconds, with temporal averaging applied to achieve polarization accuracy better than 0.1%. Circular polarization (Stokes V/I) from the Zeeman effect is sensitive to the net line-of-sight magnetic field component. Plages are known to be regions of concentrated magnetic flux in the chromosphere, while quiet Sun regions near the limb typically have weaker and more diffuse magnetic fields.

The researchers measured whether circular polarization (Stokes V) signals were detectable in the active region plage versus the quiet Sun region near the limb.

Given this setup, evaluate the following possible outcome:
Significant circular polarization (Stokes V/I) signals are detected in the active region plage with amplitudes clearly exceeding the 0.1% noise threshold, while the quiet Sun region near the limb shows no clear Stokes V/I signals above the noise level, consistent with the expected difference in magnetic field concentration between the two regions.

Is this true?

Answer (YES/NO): YES